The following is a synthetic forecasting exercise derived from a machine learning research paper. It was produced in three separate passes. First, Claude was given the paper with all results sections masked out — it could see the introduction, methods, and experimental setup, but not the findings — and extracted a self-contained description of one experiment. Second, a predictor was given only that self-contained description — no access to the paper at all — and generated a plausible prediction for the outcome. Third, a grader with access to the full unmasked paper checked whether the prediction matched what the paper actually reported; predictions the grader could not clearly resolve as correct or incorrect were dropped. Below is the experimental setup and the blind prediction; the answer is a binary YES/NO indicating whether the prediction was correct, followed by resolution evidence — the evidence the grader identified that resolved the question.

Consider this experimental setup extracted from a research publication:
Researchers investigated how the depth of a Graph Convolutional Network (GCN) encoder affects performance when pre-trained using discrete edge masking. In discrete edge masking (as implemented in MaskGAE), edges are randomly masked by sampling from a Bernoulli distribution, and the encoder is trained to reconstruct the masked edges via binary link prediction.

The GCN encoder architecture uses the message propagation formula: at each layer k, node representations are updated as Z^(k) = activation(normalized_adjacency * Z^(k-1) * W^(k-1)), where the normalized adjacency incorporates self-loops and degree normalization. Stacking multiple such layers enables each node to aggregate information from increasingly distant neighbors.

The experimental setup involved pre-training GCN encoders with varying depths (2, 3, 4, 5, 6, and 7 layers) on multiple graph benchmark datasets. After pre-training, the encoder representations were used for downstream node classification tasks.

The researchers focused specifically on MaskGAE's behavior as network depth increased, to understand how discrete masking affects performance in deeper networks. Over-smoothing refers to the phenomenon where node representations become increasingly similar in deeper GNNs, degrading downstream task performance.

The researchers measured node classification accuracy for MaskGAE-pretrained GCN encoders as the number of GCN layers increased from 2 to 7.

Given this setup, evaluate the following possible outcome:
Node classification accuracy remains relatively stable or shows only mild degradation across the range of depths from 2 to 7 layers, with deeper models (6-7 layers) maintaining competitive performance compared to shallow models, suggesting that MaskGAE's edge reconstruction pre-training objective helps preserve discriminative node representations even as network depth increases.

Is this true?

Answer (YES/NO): NO